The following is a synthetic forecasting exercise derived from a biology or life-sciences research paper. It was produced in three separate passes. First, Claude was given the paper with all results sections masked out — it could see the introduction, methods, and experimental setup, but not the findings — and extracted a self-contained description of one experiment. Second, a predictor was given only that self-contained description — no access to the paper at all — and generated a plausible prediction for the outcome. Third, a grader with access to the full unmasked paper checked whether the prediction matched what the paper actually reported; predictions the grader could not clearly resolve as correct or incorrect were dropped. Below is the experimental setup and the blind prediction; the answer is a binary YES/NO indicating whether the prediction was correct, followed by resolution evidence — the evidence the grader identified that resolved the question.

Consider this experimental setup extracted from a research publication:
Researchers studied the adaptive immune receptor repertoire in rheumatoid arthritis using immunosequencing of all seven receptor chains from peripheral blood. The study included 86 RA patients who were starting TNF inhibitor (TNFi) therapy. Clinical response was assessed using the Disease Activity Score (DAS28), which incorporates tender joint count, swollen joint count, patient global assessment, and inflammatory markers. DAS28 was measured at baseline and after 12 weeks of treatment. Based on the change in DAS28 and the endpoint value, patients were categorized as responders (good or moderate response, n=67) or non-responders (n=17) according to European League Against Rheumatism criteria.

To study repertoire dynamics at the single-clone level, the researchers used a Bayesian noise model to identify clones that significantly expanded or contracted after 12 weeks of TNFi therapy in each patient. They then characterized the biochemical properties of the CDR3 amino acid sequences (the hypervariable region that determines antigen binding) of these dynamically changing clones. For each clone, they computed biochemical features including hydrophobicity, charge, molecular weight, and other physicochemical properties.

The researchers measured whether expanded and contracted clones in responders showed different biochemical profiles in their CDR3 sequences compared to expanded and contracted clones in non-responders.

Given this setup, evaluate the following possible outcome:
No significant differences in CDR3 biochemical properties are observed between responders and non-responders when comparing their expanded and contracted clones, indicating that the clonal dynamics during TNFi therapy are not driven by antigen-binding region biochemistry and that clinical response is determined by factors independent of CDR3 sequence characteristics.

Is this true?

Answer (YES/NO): NO